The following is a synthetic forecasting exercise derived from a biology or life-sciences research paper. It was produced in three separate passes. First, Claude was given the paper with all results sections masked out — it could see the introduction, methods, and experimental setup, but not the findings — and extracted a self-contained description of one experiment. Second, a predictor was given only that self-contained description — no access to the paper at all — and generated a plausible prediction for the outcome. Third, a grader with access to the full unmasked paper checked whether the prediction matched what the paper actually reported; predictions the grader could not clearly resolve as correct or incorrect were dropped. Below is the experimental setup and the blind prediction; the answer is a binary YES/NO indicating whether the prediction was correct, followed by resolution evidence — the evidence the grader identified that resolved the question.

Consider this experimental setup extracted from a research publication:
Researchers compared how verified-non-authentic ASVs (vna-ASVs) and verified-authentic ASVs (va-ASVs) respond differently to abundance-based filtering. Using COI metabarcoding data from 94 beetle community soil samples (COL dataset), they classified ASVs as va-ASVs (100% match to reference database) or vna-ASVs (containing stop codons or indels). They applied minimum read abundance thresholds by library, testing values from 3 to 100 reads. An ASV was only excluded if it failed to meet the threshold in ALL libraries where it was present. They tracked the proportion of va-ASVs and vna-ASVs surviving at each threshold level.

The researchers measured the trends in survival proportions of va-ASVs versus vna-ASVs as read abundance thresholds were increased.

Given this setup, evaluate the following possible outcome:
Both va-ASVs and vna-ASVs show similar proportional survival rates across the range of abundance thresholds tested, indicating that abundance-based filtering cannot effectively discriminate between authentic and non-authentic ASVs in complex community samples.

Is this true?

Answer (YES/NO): NO